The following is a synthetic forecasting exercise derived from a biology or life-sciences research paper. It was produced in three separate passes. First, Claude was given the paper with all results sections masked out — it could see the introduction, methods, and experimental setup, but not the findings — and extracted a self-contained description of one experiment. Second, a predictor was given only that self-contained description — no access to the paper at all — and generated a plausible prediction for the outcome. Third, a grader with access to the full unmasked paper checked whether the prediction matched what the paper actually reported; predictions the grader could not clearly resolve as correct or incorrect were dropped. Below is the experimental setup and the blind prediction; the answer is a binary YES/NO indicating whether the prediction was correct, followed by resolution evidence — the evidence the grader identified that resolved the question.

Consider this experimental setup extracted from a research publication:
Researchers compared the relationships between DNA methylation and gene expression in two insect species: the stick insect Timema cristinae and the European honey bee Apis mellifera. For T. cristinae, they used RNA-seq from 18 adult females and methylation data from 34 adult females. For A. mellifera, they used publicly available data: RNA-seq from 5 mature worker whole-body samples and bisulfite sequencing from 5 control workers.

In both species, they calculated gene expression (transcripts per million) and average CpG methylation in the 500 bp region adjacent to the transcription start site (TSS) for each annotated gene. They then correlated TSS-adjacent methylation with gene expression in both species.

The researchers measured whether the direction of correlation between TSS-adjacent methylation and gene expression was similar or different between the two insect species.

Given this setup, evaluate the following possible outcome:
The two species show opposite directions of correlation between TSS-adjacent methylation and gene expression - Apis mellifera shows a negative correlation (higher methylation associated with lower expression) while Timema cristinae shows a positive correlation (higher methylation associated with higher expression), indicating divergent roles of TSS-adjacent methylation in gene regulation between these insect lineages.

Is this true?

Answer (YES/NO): NO